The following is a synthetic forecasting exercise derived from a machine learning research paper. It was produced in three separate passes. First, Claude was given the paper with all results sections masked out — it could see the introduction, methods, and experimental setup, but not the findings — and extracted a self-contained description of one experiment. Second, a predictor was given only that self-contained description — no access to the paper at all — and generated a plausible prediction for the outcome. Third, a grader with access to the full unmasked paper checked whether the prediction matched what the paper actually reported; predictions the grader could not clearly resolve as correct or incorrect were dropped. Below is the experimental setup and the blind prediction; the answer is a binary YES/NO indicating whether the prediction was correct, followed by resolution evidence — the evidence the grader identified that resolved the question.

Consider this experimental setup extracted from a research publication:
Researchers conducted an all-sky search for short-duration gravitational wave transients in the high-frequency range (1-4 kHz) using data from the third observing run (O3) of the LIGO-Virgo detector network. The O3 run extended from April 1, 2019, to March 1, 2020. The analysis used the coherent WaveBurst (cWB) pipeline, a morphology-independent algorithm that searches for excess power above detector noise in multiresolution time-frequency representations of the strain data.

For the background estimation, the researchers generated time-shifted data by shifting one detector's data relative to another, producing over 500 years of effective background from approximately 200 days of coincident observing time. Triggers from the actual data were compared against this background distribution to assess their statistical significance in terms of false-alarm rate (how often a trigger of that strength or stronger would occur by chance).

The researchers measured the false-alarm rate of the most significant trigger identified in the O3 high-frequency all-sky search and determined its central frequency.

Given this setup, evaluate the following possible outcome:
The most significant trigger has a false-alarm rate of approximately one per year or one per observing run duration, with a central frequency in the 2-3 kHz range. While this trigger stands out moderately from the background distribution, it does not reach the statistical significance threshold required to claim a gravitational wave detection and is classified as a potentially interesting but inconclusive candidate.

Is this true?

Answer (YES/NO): NO